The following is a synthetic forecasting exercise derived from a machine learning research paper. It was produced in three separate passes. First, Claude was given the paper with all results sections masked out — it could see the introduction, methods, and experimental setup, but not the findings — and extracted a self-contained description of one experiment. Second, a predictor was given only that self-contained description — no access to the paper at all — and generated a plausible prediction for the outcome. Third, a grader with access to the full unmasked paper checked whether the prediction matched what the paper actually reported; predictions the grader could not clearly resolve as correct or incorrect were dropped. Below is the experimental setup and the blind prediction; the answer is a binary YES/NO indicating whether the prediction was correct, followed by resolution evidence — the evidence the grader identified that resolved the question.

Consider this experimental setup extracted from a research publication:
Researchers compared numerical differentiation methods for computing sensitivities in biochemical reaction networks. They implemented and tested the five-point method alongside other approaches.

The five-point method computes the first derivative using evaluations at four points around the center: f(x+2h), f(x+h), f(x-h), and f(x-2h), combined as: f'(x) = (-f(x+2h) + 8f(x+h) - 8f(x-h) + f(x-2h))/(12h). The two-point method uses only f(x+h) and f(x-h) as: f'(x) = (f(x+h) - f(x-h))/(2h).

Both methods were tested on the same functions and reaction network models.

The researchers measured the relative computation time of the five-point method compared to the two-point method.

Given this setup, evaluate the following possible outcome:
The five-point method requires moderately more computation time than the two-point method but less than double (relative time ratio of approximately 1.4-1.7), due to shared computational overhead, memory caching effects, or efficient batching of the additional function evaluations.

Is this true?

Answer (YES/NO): NO